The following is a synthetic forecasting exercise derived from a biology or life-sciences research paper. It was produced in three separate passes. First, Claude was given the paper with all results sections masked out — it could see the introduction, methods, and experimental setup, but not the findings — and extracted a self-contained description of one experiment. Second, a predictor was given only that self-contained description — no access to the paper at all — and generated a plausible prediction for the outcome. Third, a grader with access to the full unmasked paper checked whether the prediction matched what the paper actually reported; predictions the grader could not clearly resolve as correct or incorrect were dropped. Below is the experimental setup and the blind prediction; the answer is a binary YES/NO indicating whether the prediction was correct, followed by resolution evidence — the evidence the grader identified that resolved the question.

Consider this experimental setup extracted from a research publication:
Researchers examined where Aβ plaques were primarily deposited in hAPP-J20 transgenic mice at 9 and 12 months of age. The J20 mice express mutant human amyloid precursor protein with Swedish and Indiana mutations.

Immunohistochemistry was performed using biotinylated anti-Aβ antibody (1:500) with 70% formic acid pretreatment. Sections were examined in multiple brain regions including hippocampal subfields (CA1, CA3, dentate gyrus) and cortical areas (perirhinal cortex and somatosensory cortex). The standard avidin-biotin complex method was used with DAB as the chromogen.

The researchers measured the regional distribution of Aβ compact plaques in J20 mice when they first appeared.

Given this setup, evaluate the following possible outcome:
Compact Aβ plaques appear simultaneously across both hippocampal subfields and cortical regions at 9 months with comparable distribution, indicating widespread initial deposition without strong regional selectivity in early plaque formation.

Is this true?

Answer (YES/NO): NO